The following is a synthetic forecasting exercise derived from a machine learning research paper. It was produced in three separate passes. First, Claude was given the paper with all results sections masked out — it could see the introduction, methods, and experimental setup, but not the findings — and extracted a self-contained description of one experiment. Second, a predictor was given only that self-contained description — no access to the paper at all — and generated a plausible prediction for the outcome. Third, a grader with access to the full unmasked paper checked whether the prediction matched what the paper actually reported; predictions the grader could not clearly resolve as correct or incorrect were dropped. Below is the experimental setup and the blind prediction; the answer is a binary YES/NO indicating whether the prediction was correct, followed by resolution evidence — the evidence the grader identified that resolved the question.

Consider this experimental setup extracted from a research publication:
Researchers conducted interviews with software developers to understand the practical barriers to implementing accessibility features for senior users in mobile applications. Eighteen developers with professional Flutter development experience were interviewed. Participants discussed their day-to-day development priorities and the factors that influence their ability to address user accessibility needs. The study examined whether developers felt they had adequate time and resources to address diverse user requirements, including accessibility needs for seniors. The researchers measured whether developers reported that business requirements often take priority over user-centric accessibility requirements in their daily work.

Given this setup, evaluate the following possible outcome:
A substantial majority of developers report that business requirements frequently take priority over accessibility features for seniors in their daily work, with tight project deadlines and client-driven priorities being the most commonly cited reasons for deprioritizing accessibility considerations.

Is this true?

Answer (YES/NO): NO